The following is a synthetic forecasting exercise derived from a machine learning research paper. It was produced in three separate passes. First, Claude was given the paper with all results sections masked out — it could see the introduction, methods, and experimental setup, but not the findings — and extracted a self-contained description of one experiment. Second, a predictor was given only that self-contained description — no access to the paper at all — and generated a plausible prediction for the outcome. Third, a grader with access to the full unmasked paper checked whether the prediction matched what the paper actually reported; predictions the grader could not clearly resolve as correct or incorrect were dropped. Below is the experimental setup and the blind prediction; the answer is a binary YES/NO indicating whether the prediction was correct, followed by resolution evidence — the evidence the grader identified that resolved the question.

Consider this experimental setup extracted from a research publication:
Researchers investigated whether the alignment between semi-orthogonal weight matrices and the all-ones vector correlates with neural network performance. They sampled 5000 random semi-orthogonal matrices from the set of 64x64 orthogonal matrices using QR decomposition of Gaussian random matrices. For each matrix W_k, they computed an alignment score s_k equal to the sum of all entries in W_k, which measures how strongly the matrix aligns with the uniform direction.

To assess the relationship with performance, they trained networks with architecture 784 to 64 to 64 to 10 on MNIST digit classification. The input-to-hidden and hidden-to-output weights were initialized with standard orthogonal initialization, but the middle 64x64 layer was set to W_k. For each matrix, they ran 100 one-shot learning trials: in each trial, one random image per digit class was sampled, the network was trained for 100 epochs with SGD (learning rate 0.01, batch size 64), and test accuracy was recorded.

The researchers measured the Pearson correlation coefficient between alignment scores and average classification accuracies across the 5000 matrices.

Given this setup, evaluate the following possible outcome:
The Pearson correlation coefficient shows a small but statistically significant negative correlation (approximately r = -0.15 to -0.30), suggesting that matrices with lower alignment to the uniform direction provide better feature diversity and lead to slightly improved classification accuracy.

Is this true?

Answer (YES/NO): NO